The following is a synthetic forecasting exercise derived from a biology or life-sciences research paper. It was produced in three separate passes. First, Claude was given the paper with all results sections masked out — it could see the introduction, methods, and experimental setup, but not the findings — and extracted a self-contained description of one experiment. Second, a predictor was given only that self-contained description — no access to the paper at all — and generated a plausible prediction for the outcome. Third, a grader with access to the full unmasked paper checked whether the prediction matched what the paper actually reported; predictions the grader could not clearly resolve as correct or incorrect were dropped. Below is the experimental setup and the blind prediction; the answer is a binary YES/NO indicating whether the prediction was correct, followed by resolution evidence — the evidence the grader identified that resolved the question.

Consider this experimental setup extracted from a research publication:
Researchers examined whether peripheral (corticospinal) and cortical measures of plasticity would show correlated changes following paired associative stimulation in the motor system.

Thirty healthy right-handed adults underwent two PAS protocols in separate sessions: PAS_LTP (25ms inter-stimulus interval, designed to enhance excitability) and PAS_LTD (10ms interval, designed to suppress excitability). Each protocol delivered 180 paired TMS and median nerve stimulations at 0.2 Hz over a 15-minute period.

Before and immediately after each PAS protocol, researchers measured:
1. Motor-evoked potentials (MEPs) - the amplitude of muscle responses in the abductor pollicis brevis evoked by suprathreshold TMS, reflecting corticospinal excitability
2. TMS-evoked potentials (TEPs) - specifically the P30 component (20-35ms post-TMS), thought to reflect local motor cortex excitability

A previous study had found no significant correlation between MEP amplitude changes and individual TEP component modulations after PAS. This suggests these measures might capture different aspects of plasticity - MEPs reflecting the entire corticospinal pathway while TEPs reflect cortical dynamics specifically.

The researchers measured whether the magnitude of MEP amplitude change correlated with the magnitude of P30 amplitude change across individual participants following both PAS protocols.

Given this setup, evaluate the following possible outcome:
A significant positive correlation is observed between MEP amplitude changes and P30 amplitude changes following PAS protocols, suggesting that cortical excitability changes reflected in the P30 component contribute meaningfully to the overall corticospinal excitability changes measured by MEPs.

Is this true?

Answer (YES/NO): NO